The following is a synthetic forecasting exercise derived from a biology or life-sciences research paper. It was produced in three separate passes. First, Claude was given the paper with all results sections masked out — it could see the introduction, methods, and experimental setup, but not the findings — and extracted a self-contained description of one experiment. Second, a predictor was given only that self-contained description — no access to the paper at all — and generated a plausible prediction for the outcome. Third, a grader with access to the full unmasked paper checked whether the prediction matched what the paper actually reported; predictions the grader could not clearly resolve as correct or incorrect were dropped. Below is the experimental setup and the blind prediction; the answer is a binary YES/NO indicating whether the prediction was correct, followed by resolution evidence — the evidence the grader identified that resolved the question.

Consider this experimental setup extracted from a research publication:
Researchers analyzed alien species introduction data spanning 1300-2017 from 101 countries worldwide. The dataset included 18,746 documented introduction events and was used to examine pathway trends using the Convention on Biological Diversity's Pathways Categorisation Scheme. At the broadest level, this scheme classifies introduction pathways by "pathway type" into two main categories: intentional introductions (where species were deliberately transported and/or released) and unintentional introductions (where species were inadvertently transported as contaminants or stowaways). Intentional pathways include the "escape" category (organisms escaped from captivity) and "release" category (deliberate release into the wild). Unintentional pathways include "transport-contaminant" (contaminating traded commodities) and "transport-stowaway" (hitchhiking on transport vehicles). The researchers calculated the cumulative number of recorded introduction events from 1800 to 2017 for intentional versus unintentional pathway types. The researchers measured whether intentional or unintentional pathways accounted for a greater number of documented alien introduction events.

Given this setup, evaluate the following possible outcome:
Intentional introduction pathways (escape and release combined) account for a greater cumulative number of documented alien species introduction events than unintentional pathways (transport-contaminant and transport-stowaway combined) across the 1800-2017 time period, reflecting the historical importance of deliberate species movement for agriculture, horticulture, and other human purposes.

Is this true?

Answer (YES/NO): NO